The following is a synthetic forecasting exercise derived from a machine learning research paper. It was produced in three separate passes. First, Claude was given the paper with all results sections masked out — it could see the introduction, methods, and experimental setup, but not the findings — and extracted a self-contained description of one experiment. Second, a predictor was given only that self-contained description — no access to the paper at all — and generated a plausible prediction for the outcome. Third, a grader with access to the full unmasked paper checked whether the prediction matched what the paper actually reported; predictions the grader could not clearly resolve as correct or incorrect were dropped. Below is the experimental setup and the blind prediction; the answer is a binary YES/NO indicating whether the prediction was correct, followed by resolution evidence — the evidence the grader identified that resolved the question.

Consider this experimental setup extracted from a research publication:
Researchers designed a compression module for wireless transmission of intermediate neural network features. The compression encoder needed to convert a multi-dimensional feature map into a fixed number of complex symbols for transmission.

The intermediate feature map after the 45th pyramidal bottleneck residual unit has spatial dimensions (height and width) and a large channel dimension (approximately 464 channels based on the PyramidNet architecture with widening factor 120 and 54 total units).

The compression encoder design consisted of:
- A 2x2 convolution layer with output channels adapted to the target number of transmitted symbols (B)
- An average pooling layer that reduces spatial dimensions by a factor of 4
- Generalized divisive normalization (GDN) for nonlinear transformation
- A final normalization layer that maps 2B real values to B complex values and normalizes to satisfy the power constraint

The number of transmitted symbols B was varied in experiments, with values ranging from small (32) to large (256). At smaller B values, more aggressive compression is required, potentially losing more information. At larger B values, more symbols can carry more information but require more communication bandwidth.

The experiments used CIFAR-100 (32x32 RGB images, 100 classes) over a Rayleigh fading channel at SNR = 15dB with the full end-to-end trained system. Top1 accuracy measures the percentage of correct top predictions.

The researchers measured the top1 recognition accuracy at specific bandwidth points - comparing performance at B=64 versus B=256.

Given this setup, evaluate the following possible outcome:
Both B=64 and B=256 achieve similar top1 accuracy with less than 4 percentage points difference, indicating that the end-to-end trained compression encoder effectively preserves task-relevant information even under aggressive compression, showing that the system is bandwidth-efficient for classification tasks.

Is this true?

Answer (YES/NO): YES